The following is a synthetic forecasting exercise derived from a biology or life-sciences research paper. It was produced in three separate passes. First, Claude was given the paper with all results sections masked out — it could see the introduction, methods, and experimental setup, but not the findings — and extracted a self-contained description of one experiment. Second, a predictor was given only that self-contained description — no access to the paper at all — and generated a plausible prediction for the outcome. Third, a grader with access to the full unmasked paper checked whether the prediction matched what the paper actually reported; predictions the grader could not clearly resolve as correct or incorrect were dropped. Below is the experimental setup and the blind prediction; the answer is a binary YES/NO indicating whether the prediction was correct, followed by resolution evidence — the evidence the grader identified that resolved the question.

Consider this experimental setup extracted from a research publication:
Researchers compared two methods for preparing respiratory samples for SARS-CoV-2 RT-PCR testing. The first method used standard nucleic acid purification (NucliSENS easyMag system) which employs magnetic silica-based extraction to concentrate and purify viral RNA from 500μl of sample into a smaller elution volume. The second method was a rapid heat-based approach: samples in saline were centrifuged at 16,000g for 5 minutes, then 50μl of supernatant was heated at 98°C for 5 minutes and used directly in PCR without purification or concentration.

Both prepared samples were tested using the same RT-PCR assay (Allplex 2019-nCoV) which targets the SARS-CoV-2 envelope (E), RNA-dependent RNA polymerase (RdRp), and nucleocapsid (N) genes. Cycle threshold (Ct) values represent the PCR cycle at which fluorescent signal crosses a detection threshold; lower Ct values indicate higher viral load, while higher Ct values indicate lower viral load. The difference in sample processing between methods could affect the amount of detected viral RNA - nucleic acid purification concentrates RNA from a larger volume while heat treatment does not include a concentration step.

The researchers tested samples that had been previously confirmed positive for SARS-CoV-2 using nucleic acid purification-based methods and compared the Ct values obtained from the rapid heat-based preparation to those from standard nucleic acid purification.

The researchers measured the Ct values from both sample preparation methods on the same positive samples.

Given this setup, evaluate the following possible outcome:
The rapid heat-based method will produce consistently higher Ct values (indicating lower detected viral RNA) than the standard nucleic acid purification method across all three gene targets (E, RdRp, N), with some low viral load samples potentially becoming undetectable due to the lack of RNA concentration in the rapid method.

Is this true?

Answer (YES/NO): YES